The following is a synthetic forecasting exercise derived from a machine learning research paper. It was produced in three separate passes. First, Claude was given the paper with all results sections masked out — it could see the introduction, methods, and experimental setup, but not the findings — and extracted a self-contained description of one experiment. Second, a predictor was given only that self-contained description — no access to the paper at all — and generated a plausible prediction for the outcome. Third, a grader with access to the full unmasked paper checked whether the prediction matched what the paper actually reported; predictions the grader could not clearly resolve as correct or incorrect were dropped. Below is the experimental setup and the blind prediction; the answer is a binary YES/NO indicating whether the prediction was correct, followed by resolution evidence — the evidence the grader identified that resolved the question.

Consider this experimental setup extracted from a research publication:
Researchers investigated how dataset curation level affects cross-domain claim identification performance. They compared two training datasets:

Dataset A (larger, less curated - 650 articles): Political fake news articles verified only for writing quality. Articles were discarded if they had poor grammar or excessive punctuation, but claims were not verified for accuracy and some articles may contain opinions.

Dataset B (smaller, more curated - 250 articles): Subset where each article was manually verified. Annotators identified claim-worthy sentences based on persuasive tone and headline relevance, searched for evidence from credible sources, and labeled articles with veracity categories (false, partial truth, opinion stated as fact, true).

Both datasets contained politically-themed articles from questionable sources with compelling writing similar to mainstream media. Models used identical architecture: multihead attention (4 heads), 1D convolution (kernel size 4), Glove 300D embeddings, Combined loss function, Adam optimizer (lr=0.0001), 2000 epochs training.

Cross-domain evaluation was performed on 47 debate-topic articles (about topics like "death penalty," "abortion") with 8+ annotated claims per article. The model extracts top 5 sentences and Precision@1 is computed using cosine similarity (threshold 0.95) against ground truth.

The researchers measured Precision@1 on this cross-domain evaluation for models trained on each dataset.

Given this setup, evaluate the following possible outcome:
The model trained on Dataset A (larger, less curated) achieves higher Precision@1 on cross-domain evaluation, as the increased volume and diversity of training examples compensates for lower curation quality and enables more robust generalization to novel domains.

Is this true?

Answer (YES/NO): YES